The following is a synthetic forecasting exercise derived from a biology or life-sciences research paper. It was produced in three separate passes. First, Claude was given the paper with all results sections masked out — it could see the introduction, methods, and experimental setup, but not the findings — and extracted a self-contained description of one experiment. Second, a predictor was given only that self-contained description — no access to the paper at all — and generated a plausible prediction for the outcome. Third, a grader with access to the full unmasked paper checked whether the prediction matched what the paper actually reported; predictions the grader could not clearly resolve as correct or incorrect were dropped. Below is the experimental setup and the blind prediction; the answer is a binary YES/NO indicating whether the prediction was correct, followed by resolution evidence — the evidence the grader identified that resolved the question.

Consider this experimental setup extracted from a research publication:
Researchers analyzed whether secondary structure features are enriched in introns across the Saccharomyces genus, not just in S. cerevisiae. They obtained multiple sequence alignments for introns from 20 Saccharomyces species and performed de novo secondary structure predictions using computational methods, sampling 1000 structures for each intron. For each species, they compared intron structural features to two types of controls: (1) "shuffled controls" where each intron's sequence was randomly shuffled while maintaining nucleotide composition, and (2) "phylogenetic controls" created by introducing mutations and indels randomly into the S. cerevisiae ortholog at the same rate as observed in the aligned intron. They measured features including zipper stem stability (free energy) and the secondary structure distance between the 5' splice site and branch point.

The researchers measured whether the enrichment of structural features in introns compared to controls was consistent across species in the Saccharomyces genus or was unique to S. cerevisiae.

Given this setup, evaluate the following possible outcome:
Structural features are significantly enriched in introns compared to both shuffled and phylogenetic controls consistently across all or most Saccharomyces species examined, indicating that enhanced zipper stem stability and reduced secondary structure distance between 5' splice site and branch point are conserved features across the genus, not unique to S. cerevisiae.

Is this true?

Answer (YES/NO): YES